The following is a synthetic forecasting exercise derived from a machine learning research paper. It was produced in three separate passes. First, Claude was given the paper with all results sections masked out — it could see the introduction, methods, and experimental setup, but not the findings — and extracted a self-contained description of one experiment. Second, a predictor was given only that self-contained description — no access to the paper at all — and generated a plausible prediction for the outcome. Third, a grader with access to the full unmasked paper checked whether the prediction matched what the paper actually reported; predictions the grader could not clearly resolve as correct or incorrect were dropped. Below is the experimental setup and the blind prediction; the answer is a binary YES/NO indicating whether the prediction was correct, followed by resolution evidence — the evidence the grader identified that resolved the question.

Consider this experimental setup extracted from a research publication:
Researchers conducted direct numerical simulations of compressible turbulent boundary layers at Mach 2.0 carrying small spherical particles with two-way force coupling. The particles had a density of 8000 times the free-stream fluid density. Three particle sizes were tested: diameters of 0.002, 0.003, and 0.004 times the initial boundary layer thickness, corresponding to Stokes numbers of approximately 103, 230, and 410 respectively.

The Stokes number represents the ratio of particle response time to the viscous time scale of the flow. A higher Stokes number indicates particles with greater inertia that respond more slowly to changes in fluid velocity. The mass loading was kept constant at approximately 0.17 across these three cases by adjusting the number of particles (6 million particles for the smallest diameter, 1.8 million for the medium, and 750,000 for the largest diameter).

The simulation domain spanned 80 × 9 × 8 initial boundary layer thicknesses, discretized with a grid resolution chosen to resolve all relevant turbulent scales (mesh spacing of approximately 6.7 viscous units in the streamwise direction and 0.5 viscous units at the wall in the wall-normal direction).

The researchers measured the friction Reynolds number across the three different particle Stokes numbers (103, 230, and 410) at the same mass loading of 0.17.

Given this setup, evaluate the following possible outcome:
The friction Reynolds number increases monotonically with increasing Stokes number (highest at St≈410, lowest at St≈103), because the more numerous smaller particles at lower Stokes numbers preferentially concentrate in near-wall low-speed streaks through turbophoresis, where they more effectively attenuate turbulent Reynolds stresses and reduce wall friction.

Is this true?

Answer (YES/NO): NO